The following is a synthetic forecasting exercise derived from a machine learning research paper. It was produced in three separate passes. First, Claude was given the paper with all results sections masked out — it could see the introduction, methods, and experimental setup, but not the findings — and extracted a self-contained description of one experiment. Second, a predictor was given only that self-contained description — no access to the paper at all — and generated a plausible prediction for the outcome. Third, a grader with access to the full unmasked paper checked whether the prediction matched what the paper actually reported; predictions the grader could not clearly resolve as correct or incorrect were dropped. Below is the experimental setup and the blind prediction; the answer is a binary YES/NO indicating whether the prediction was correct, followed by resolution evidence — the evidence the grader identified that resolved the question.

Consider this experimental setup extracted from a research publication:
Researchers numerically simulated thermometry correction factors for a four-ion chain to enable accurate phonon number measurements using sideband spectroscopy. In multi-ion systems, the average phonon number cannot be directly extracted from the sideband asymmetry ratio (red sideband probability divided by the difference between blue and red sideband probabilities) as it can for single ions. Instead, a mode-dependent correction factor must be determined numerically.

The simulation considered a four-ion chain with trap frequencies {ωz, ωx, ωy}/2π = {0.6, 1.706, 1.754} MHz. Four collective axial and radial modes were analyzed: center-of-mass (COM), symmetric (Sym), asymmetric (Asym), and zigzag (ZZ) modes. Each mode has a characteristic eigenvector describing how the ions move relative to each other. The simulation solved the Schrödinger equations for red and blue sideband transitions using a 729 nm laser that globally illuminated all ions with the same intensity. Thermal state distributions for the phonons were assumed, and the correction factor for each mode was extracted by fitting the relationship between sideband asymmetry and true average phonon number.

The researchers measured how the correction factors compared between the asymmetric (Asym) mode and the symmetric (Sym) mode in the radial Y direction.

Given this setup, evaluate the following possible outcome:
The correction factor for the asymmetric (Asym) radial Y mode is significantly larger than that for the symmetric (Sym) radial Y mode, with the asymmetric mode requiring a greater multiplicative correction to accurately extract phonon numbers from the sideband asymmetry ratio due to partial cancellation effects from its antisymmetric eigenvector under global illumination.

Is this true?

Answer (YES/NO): NO